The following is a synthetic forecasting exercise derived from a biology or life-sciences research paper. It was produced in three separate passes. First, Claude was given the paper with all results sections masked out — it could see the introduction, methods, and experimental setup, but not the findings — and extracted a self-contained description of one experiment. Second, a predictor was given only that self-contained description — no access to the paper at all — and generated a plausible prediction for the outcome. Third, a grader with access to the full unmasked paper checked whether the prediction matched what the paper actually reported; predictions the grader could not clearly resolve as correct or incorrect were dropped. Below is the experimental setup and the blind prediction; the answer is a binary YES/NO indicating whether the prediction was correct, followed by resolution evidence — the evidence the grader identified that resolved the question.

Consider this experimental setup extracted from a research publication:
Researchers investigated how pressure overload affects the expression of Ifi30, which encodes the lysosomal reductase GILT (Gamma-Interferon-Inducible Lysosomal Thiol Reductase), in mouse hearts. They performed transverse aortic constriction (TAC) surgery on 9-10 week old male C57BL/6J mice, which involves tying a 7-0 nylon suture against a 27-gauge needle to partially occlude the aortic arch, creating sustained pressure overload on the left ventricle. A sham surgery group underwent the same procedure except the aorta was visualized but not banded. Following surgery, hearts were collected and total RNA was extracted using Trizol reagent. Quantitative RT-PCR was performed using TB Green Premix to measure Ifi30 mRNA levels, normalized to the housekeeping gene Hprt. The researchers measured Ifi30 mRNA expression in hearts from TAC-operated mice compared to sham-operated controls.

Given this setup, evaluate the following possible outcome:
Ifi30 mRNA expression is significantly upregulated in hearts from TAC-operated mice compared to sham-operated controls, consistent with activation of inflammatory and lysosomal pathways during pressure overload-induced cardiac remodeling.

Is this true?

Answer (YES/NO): NO